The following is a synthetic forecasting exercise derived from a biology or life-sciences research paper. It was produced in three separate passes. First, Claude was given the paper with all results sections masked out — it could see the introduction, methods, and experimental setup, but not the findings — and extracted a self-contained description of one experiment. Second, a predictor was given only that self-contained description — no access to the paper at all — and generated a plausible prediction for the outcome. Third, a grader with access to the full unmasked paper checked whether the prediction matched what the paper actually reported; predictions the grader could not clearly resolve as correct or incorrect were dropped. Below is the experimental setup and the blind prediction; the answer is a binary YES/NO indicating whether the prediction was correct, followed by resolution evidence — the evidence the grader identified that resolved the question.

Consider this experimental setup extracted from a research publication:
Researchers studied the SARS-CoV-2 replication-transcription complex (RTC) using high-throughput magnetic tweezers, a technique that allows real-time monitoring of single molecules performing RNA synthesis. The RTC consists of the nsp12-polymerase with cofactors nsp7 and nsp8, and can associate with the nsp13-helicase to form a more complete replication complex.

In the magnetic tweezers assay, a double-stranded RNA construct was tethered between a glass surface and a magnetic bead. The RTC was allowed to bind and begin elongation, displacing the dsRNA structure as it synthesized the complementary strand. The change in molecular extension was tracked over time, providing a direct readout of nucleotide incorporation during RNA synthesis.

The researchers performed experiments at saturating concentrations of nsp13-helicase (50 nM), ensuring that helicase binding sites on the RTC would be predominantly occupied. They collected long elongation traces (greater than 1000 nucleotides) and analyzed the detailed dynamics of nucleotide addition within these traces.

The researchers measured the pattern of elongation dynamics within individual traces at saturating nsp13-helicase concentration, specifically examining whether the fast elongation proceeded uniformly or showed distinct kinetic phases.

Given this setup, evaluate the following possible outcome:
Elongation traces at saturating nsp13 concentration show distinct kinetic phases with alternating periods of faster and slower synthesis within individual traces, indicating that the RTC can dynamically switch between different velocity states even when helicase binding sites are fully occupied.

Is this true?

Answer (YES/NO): YES